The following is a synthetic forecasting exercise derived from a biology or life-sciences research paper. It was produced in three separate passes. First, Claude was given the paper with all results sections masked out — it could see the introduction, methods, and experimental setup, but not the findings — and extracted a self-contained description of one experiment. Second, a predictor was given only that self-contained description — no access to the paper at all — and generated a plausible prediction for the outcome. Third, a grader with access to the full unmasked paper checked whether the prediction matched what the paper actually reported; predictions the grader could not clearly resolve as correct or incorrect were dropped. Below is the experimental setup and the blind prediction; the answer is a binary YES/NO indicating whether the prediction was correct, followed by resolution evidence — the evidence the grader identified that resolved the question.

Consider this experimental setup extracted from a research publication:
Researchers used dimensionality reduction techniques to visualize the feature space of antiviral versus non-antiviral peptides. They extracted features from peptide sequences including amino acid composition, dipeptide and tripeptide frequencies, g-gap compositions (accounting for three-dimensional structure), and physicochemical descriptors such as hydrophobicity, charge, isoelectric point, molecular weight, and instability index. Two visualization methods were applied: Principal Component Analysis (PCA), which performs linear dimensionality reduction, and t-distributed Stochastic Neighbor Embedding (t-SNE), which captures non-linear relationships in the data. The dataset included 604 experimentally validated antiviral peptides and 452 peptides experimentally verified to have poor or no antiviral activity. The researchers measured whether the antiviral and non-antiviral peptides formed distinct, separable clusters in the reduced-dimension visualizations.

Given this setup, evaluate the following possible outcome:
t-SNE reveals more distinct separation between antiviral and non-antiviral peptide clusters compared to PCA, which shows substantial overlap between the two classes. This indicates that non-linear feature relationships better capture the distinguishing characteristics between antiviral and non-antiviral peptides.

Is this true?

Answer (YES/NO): YES